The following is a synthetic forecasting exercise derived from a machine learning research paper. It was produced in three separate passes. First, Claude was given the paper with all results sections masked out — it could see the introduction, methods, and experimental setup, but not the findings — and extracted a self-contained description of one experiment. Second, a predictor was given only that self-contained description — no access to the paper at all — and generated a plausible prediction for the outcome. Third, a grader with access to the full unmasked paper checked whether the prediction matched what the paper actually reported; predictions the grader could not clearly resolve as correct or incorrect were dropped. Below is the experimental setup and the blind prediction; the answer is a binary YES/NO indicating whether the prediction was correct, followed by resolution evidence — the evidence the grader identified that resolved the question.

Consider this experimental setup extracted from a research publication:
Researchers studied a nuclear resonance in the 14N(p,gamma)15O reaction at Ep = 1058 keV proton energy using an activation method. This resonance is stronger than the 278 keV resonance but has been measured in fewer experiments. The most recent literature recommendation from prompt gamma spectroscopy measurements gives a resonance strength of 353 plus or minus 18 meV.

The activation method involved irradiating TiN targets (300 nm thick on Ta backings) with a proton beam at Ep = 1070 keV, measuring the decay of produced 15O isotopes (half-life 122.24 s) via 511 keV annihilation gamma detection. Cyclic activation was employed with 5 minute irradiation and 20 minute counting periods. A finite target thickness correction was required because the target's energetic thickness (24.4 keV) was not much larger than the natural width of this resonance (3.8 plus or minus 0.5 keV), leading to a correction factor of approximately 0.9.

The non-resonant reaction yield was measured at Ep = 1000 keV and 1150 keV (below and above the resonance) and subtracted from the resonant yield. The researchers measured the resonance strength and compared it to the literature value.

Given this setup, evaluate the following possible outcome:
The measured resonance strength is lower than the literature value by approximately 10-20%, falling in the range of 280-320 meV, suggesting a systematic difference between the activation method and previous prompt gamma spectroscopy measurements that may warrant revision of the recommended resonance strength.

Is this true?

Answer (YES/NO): NO